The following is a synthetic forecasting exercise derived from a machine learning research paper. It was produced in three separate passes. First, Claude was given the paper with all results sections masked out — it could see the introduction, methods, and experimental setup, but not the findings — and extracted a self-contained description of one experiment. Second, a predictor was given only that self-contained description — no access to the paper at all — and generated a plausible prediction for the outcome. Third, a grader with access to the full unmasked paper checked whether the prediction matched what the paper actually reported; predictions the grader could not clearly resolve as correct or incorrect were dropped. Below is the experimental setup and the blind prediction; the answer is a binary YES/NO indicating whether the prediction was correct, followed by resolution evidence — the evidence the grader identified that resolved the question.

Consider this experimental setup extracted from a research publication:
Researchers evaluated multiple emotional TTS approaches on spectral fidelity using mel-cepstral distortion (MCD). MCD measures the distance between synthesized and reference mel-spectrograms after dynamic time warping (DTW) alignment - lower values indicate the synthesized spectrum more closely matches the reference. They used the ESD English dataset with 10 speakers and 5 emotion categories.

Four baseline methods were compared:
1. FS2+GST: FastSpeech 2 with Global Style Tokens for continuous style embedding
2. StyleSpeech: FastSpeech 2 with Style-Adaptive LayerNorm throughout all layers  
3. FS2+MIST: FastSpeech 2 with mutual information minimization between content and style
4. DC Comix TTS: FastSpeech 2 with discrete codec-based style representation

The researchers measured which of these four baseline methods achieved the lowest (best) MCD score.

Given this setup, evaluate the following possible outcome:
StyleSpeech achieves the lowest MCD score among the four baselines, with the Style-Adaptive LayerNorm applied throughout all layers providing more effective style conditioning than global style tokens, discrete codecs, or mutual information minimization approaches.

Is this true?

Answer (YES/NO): NO